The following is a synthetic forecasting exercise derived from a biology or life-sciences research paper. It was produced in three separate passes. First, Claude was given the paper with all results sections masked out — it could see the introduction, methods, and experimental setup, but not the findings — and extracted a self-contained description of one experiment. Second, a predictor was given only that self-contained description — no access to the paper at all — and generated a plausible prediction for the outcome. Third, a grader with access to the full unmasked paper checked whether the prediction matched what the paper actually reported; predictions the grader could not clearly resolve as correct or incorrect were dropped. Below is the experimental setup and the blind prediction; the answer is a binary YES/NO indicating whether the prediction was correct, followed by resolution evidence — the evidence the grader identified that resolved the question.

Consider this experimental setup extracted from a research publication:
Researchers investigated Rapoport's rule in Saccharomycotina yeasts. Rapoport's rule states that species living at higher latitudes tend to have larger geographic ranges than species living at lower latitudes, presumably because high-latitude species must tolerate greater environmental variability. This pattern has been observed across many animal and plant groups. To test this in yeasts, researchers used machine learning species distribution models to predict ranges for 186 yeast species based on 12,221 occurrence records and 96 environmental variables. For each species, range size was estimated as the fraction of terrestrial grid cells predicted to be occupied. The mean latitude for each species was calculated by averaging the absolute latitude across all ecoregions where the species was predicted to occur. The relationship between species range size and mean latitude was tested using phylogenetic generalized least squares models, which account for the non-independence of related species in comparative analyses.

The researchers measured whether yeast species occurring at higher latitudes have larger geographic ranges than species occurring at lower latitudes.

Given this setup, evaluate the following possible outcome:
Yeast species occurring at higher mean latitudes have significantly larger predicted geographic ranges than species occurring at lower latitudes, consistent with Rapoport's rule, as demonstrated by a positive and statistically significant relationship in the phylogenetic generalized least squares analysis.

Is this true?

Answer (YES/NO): NO